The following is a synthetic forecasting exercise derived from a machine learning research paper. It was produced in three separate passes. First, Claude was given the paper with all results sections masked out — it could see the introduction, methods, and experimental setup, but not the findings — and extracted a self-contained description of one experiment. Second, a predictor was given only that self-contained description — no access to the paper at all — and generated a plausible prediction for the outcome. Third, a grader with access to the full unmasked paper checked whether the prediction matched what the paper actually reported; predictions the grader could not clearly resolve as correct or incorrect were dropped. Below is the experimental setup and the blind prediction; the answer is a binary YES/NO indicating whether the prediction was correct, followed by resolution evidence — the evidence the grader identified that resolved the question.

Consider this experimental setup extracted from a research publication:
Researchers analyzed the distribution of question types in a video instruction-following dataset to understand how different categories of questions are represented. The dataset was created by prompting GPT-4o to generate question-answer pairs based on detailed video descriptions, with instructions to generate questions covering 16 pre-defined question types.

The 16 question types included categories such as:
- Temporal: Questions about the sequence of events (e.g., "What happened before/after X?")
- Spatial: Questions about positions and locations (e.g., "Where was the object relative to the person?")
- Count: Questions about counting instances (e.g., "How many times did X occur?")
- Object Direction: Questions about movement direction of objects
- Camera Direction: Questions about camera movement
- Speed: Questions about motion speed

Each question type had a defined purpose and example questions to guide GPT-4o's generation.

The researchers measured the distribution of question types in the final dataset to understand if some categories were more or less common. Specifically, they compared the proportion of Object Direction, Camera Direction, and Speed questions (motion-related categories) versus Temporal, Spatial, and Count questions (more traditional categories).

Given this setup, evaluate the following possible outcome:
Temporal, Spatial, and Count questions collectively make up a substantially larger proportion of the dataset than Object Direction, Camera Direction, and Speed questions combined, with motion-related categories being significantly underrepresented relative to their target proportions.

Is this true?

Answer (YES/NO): YES